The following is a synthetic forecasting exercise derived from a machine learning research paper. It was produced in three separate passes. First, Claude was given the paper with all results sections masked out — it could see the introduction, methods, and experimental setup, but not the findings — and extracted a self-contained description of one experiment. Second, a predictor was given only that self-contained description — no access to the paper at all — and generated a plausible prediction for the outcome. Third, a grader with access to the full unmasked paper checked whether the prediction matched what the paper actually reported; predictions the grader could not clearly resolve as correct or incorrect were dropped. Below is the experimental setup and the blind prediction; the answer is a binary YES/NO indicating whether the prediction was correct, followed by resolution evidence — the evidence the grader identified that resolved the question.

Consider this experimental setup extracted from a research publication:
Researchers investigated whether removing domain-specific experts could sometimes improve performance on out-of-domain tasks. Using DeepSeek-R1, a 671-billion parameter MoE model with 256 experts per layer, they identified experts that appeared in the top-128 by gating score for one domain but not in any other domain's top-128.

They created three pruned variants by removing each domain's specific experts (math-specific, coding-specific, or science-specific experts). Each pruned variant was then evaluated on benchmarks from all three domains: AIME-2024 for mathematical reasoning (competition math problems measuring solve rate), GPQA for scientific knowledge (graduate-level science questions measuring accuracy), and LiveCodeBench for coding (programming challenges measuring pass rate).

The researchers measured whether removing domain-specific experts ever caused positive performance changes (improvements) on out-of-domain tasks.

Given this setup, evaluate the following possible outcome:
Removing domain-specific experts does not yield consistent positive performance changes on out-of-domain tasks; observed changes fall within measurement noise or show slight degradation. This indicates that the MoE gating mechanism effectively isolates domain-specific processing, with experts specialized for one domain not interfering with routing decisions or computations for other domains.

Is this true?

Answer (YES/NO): NO